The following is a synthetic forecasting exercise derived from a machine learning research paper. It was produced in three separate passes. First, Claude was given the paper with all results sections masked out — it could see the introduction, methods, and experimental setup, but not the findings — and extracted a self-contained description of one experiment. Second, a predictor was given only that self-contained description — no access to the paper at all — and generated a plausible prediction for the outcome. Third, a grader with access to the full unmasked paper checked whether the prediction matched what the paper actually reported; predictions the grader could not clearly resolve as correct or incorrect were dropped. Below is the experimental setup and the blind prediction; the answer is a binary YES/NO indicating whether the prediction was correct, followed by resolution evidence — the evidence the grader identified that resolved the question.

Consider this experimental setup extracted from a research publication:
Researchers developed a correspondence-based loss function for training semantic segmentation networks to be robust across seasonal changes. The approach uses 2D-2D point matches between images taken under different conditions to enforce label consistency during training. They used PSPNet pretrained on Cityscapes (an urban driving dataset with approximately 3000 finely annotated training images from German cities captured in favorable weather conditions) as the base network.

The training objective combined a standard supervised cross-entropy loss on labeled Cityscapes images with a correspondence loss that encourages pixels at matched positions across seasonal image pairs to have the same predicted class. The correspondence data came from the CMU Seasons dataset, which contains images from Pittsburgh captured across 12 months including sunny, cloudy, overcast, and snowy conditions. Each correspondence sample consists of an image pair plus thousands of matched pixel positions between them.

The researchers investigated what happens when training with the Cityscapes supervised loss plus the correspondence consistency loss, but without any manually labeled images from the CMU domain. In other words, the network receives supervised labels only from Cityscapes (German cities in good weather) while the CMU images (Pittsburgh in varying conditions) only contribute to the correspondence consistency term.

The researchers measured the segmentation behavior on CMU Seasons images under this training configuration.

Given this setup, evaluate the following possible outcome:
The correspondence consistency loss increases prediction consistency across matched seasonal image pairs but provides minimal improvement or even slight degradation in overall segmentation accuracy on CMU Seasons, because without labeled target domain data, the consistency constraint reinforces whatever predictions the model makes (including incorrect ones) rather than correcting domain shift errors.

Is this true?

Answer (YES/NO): NO